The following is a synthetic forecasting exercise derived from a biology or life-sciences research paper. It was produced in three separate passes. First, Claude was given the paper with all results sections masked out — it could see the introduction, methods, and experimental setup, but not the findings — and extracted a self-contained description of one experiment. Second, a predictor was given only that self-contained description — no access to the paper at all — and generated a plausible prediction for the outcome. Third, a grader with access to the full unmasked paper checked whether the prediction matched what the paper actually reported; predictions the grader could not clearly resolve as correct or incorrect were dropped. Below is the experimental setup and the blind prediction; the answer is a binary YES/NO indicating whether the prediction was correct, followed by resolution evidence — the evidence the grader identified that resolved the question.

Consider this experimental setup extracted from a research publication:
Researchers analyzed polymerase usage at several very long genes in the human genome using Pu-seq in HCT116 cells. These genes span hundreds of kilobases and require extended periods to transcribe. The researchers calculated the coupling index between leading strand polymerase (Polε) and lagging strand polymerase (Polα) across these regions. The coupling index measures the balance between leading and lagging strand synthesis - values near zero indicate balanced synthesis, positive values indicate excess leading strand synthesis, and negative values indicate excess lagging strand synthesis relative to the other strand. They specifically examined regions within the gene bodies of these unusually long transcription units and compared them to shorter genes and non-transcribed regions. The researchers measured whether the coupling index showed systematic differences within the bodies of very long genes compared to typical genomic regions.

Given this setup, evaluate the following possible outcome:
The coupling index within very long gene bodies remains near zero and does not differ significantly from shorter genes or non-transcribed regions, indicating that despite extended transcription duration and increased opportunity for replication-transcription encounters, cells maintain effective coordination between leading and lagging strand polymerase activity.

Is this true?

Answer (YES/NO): NO